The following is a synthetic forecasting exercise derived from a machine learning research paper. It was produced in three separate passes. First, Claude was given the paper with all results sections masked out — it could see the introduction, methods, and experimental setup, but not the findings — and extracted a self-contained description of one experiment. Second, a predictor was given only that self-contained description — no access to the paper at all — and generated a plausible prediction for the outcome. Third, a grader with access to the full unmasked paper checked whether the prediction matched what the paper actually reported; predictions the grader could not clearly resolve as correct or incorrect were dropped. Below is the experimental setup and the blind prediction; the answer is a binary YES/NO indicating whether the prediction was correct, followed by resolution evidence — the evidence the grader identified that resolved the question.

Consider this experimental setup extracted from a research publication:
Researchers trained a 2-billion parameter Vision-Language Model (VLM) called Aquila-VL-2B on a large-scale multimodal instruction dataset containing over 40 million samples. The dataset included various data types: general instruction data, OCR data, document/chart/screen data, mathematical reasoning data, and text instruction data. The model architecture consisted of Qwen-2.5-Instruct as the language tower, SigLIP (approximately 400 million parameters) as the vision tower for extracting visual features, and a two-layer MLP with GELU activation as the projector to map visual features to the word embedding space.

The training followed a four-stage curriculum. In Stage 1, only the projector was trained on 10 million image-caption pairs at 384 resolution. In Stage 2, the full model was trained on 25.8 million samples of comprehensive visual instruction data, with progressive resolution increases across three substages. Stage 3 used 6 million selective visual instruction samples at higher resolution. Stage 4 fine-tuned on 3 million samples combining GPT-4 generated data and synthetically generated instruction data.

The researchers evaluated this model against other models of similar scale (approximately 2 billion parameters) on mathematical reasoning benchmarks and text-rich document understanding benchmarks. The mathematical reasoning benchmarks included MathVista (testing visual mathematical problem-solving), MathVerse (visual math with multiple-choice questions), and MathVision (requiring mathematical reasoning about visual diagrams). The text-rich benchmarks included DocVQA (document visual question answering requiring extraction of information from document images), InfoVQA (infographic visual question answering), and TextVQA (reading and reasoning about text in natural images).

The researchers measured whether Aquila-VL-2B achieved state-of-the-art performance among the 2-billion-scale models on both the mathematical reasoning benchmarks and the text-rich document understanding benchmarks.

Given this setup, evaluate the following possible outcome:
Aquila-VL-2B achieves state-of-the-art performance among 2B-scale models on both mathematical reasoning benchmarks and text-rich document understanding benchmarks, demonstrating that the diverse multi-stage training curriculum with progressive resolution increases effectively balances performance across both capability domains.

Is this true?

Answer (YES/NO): NO